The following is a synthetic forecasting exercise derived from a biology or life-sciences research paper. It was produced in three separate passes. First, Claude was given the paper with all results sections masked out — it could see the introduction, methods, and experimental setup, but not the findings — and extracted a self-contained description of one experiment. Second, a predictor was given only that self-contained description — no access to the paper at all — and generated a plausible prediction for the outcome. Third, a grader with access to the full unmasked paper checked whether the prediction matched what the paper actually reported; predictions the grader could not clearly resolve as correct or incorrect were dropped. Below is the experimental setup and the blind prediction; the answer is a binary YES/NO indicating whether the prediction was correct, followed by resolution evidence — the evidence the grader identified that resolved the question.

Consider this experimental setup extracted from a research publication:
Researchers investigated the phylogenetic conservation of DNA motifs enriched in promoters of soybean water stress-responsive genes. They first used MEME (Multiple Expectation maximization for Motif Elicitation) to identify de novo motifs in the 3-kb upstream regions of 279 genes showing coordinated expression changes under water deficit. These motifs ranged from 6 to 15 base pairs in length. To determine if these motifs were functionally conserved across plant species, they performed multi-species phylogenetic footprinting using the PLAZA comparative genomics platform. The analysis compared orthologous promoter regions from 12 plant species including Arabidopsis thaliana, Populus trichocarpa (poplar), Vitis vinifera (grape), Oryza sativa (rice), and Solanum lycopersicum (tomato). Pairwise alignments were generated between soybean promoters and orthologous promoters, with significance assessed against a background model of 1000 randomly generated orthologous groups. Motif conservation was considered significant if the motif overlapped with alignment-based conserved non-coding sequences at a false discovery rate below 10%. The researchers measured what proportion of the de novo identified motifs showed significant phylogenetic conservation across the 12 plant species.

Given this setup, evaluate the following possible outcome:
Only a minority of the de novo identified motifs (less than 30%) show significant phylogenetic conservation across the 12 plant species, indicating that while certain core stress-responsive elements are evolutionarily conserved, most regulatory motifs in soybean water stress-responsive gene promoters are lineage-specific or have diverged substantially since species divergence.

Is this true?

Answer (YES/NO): NO